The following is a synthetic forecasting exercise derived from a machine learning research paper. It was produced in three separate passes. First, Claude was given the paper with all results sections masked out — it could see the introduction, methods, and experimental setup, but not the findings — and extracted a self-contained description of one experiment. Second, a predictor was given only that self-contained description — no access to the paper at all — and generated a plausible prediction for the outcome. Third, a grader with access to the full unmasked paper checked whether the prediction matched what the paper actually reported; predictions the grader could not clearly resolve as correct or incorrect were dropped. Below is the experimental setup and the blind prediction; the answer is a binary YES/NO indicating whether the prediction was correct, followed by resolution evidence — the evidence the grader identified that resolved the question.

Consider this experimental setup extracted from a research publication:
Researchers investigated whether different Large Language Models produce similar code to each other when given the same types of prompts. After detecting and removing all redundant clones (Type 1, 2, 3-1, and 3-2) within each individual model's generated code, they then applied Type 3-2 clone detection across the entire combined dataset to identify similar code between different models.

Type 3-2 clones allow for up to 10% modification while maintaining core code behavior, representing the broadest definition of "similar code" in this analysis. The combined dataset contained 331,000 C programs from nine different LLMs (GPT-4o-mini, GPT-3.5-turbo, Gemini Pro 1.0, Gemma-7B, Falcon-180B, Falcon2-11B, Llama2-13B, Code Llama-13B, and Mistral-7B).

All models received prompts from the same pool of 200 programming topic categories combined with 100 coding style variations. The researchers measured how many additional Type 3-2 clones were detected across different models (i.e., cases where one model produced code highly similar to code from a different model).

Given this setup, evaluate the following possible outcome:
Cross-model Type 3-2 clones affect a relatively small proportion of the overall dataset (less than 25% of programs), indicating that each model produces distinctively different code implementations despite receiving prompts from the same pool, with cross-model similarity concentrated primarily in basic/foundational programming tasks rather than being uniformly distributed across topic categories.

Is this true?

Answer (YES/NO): NO